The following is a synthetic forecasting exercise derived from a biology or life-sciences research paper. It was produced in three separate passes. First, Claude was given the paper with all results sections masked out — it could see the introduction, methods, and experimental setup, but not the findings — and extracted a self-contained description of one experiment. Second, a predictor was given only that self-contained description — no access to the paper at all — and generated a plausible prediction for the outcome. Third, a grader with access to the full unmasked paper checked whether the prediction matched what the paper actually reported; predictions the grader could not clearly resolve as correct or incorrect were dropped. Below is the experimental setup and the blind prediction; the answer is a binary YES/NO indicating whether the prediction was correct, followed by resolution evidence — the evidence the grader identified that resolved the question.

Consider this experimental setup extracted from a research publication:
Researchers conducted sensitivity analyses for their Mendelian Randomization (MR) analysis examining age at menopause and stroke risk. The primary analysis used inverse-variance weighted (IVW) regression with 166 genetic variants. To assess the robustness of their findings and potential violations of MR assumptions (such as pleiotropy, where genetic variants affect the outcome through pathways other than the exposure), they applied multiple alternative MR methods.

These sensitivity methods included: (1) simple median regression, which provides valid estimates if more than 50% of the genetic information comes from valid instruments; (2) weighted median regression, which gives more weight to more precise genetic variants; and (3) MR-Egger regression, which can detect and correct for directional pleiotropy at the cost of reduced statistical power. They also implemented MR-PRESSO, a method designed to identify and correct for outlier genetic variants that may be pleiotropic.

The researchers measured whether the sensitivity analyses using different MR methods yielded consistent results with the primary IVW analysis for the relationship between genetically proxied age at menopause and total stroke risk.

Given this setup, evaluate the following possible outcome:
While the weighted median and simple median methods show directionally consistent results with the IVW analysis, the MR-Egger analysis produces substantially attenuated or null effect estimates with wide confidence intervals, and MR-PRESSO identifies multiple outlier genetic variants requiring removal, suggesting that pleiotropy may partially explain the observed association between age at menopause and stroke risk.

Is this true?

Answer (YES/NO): NO